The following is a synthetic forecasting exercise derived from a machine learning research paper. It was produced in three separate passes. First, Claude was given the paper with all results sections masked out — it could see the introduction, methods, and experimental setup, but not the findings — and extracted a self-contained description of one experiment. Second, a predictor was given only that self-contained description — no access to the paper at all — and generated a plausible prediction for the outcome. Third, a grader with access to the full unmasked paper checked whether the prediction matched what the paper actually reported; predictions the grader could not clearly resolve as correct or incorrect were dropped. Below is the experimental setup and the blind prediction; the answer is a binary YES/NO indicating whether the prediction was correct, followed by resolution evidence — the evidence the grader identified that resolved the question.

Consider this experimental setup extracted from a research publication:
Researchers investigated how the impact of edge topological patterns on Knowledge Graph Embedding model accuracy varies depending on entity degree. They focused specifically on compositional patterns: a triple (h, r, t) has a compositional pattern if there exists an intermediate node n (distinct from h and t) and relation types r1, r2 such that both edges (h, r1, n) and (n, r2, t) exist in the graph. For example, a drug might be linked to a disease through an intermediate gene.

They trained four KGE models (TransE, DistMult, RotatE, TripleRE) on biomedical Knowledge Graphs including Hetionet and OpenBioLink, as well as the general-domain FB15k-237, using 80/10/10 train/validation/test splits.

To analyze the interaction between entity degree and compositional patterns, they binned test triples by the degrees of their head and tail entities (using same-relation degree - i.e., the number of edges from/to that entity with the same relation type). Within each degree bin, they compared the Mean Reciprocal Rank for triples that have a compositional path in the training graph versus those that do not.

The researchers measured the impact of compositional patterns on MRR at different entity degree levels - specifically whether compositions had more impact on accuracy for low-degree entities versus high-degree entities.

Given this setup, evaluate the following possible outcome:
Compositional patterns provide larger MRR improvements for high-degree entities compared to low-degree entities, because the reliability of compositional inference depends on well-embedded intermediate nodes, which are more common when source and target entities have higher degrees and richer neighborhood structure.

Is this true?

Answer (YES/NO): NO